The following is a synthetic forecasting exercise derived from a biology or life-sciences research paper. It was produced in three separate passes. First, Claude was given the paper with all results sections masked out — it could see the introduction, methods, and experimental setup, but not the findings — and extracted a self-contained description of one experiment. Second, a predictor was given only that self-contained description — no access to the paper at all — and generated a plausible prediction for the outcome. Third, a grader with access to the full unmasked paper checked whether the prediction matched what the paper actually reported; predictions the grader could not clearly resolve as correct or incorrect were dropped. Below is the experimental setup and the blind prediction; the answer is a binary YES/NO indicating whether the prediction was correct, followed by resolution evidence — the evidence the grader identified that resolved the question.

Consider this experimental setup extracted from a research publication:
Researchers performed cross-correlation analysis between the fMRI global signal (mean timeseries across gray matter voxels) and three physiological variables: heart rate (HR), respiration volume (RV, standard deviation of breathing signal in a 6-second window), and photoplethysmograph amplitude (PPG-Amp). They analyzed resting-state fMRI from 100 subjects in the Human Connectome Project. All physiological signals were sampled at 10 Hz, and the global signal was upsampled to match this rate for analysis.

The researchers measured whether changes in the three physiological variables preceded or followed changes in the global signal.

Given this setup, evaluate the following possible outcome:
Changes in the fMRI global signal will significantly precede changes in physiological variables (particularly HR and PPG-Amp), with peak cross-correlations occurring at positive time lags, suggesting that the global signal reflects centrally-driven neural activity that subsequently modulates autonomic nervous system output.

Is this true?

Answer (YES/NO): NO